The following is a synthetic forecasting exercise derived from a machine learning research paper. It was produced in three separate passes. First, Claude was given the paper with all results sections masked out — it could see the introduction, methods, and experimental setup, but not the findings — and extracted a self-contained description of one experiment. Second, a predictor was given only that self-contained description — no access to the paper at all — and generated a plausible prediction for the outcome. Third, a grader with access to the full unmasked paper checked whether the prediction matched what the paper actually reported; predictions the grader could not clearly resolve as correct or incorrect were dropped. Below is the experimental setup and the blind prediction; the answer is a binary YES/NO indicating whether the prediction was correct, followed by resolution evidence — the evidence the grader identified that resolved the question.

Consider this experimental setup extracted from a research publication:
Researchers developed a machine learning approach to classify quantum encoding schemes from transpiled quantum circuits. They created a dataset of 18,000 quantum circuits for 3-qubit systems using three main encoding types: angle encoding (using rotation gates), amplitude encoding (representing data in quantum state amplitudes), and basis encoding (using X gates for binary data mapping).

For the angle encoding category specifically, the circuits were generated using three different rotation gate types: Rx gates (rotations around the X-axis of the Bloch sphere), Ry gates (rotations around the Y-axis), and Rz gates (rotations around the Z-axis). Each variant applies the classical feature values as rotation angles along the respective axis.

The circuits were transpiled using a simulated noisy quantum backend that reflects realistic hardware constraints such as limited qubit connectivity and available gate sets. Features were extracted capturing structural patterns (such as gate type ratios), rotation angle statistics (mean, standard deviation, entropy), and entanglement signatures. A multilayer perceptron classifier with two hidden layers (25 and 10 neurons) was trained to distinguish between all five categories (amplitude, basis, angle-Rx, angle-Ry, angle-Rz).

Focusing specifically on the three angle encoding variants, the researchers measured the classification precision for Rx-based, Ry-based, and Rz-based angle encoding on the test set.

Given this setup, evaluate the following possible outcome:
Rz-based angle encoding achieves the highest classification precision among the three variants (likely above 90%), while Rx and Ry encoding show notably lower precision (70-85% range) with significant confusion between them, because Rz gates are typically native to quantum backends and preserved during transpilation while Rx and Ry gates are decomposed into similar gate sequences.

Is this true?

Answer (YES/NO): NO